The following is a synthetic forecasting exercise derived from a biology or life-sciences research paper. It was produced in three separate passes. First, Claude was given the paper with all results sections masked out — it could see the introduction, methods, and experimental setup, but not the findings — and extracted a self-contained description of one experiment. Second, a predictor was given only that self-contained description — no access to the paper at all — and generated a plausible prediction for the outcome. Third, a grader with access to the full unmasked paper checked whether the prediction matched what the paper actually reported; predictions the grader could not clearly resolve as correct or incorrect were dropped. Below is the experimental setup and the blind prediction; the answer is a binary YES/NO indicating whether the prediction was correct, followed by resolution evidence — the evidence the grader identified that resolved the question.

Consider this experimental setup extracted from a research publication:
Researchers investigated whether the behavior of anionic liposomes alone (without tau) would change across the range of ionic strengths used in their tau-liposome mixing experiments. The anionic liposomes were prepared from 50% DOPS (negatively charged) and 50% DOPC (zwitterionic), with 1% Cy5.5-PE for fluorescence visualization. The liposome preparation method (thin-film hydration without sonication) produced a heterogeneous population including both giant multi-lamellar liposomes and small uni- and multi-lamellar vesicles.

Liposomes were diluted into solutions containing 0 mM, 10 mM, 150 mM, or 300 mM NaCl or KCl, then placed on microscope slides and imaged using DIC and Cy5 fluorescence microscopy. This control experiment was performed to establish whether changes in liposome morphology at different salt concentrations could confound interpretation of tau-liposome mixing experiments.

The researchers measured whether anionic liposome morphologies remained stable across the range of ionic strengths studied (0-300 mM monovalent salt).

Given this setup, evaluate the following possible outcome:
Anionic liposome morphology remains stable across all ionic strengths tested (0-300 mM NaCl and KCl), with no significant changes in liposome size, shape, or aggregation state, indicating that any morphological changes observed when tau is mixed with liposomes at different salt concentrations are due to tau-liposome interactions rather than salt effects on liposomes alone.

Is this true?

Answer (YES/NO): YES